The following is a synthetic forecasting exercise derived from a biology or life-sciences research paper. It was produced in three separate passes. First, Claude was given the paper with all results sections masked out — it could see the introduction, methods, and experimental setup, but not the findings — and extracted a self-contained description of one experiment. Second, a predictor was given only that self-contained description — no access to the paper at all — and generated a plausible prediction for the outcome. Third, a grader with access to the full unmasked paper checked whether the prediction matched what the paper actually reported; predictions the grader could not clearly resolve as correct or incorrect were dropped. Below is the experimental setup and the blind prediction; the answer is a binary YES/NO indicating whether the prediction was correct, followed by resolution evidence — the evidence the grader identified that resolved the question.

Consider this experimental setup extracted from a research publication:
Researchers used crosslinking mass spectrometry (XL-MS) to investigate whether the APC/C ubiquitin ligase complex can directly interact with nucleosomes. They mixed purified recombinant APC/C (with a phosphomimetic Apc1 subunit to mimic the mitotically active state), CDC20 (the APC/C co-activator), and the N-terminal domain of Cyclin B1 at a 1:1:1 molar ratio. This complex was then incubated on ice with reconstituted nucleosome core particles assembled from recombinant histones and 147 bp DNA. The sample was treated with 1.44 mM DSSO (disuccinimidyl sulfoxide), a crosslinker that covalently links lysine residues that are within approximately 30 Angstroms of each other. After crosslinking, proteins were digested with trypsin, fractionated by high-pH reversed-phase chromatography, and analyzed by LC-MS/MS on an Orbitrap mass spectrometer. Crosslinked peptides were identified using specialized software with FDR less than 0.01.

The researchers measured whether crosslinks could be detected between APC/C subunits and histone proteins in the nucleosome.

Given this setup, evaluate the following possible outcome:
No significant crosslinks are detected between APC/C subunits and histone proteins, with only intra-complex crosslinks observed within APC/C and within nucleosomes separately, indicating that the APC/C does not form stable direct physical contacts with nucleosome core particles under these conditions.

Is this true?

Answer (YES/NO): NO